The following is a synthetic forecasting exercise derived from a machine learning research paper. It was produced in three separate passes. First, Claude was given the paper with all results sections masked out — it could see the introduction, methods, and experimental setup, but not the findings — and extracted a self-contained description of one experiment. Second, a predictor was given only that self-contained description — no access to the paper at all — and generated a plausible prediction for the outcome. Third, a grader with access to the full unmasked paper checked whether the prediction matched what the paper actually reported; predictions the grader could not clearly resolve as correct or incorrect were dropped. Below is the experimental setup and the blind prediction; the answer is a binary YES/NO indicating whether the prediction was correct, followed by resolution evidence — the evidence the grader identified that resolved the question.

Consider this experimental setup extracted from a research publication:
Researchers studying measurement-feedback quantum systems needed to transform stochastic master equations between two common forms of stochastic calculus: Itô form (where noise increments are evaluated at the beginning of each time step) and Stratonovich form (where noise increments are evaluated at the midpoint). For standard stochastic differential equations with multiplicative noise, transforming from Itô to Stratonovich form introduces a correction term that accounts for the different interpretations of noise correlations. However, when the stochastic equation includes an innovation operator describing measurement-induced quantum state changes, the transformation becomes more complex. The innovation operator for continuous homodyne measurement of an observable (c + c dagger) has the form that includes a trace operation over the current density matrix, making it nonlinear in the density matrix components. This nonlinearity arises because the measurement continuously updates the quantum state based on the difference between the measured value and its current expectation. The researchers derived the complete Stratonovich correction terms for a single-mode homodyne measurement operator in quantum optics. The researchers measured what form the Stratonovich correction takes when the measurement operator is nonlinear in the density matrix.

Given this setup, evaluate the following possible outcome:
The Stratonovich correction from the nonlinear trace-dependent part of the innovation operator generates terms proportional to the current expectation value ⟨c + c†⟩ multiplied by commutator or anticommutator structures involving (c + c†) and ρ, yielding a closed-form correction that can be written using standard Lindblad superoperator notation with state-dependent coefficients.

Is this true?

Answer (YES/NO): NO